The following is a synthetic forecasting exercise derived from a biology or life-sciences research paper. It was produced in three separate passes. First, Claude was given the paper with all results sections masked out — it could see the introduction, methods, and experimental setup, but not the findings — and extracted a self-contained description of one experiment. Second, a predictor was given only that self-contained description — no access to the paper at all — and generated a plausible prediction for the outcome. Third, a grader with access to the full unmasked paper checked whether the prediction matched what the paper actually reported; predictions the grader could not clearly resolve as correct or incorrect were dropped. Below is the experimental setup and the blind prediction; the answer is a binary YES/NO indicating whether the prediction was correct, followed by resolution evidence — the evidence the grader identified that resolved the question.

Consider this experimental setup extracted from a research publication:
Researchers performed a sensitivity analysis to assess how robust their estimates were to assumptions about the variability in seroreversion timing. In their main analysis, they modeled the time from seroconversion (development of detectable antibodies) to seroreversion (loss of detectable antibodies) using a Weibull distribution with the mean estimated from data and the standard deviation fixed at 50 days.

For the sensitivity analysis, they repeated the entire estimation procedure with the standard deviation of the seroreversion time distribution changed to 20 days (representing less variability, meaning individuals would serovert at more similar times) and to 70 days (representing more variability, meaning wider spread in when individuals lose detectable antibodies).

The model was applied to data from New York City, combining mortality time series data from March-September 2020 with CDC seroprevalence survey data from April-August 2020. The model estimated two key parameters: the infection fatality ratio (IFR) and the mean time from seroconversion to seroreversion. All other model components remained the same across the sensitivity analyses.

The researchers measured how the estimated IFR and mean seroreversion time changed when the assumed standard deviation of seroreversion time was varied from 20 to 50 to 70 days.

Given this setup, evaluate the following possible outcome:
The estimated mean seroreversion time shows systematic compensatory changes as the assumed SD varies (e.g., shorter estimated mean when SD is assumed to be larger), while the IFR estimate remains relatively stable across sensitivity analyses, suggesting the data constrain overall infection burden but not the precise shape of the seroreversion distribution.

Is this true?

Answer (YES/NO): NO